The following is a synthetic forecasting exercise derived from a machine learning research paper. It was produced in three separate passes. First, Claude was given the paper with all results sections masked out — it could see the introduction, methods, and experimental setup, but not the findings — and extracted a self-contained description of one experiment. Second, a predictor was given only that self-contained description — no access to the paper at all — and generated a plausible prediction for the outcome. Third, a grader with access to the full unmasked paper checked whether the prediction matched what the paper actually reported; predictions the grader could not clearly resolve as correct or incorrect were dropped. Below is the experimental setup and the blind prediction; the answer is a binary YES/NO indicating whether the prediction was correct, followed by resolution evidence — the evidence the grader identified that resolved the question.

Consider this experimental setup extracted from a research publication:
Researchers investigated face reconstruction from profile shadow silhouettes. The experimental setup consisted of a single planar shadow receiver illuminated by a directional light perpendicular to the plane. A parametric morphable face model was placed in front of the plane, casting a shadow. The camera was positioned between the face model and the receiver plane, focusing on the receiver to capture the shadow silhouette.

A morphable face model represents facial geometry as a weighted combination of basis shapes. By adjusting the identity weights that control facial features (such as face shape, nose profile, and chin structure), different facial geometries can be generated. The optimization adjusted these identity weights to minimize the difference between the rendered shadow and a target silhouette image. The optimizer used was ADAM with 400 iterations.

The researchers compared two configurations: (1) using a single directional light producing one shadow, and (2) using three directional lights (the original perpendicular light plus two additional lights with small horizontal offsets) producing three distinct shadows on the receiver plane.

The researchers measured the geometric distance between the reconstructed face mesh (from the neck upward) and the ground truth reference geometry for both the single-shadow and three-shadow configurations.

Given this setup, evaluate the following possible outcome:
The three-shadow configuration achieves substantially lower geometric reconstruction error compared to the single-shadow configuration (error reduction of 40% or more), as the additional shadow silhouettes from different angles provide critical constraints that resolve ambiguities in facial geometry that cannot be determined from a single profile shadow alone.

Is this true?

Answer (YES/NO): NO